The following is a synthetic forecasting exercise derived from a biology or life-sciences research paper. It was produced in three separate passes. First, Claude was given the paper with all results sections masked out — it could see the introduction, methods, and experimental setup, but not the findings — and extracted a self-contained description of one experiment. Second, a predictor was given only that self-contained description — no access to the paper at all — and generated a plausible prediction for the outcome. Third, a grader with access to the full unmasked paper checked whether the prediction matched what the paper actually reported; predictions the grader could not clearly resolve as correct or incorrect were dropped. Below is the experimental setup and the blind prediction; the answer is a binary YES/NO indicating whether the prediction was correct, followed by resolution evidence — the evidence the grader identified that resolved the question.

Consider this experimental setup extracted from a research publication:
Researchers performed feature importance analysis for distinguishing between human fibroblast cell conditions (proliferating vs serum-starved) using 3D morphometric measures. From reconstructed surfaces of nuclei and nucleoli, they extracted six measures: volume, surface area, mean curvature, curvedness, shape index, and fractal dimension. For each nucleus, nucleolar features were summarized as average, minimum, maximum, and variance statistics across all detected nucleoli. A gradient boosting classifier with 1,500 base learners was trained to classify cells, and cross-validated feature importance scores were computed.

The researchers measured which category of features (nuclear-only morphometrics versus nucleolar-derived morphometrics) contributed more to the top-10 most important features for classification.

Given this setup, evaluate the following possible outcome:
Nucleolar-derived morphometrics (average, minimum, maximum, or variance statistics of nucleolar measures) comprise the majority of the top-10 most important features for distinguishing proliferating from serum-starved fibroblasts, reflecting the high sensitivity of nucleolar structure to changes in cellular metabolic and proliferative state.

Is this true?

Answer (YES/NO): NO